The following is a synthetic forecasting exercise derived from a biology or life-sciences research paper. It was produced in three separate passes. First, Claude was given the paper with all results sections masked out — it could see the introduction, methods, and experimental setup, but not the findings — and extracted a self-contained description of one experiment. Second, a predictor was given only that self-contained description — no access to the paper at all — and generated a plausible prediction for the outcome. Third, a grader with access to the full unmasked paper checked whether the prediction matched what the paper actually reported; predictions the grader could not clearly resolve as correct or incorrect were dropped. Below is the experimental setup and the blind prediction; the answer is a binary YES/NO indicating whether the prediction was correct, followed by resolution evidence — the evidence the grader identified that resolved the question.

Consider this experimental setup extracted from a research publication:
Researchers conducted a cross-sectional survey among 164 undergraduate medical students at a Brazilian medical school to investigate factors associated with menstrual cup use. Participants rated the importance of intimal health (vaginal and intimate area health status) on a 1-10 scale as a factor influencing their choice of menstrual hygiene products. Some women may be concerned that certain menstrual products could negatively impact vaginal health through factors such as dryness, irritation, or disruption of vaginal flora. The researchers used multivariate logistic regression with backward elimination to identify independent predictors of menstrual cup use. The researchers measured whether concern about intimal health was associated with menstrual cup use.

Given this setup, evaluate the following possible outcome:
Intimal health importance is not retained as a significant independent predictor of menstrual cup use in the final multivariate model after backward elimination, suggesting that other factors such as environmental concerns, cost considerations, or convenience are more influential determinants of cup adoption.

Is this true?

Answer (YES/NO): NO